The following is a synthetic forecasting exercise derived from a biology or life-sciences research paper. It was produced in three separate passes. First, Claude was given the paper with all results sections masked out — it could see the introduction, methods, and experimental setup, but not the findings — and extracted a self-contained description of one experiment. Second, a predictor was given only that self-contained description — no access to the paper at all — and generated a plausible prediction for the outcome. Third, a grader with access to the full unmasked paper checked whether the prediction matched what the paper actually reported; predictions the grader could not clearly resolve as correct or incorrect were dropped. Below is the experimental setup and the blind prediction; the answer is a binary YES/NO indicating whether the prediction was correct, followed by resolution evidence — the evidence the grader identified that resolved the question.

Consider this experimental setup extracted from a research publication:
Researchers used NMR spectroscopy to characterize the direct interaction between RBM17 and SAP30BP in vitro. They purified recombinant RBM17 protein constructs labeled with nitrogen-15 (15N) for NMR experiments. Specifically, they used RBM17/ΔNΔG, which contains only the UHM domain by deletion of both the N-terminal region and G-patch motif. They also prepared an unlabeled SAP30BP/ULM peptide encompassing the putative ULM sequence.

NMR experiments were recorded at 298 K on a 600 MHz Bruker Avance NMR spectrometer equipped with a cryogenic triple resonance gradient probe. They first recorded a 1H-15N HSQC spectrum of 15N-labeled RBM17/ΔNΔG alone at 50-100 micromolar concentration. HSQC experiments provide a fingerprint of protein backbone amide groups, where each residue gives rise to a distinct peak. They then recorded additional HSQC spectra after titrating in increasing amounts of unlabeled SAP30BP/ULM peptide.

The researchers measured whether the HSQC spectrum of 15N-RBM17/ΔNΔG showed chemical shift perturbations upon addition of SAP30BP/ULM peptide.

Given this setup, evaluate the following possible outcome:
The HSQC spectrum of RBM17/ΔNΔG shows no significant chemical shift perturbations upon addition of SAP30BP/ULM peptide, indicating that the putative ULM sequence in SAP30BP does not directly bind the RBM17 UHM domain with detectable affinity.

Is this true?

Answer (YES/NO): NO